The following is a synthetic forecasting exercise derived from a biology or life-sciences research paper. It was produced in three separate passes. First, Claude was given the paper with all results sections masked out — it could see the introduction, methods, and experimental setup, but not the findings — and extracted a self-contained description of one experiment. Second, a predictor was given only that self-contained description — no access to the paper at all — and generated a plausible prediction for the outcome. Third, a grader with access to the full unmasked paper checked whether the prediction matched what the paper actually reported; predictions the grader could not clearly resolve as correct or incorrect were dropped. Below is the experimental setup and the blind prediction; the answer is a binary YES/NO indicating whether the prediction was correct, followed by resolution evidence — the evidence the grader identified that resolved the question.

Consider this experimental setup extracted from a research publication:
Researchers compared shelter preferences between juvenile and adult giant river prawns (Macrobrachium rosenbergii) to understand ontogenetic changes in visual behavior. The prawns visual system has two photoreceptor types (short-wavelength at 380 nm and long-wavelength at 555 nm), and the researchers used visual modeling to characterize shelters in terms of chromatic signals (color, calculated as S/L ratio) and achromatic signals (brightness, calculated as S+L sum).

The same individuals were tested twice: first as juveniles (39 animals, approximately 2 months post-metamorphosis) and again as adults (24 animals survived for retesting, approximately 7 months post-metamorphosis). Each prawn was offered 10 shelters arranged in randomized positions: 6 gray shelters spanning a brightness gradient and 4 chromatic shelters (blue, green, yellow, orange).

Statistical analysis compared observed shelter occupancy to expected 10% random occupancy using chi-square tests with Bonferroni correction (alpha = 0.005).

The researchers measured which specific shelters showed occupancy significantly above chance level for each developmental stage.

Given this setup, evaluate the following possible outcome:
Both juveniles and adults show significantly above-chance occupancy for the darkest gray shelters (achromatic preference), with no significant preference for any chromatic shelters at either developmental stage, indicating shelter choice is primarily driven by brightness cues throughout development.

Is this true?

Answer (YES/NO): NO